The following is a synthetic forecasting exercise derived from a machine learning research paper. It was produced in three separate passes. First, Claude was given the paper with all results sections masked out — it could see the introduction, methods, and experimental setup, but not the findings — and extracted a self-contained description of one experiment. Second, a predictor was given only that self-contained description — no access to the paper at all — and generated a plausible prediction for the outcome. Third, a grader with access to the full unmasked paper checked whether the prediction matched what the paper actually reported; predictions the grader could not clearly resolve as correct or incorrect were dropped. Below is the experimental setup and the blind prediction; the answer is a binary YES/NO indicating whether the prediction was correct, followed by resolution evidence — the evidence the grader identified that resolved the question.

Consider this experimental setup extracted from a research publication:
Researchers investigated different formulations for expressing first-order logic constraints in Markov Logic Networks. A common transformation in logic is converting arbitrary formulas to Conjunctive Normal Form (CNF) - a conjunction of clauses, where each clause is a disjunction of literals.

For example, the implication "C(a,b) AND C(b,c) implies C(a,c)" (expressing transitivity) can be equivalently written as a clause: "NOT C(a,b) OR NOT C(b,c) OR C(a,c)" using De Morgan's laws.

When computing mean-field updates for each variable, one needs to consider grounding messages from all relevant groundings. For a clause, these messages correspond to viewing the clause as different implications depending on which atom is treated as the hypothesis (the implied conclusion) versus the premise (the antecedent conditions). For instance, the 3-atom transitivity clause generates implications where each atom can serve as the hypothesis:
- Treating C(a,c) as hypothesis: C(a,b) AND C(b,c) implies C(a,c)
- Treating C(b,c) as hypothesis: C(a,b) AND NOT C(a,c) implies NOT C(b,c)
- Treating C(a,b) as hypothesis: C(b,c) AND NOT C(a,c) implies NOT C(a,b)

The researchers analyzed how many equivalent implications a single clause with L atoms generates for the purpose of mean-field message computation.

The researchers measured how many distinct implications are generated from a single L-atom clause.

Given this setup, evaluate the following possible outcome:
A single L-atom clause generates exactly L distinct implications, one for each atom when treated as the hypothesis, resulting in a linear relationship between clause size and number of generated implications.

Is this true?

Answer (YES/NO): YES